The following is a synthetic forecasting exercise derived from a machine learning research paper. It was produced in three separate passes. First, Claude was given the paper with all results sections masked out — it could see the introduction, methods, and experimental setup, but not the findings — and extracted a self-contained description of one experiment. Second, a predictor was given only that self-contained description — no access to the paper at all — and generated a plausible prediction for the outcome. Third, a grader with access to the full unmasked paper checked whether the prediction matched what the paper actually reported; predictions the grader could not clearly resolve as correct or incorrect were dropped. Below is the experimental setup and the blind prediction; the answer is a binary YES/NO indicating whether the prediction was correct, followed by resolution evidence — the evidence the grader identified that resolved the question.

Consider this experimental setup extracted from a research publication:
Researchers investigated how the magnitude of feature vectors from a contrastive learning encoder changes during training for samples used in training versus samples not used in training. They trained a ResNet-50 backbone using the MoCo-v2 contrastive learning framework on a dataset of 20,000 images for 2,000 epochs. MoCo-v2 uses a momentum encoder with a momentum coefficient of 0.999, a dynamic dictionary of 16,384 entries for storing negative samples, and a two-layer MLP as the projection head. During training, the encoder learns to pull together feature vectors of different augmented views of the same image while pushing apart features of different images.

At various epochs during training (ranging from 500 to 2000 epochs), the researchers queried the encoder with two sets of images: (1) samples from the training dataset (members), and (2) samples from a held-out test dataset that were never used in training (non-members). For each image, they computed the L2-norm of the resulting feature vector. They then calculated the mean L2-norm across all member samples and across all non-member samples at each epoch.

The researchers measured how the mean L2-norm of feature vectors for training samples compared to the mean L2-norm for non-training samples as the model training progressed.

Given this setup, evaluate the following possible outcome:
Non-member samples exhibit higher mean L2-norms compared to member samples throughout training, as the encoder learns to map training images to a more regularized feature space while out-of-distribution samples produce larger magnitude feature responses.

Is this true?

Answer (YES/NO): YES